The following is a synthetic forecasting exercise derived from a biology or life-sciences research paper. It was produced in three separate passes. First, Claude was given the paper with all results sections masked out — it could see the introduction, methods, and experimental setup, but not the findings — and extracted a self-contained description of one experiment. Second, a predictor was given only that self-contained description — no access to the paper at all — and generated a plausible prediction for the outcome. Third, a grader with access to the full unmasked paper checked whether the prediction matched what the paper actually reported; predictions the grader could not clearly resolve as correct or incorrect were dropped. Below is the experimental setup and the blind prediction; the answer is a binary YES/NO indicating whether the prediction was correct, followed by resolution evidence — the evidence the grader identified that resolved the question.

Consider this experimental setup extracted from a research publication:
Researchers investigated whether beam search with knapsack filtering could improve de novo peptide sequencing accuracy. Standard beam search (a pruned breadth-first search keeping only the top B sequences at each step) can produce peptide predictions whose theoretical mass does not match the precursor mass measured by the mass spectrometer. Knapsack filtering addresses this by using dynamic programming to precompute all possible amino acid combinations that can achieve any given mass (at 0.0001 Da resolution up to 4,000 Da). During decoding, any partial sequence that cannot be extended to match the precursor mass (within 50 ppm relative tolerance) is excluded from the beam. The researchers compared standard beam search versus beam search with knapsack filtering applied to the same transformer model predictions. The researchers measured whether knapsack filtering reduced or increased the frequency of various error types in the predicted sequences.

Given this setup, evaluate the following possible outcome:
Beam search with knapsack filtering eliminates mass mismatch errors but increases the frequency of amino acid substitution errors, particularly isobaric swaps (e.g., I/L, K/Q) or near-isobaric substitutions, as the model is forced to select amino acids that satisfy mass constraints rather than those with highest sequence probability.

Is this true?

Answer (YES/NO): NO